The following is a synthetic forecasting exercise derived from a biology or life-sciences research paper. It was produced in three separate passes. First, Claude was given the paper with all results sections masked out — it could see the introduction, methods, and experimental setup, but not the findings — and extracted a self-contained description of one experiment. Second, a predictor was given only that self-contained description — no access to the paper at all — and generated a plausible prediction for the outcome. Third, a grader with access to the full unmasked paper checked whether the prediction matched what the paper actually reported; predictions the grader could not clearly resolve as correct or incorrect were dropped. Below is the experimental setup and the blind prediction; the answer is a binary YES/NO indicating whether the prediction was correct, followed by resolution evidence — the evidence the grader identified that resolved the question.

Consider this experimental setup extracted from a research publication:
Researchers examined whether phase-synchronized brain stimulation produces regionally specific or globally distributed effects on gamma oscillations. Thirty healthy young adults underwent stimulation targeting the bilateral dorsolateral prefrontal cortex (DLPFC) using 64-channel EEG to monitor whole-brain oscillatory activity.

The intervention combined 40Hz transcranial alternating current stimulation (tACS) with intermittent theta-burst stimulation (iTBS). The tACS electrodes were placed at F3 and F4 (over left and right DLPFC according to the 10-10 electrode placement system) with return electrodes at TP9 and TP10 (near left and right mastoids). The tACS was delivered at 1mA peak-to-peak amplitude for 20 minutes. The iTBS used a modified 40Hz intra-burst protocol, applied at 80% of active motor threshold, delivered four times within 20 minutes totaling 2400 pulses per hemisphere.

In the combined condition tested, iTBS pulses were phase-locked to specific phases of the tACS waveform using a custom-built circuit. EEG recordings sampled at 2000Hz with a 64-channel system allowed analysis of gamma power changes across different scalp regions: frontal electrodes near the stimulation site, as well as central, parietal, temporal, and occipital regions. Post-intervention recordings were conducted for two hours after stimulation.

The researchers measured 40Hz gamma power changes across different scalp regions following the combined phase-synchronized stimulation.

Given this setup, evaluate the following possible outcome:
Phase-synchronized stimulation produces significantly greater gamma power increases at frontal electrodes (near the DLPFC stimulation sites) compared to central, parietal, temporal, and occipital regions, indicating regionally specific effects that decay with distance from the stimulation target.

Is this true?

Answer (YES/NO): NO